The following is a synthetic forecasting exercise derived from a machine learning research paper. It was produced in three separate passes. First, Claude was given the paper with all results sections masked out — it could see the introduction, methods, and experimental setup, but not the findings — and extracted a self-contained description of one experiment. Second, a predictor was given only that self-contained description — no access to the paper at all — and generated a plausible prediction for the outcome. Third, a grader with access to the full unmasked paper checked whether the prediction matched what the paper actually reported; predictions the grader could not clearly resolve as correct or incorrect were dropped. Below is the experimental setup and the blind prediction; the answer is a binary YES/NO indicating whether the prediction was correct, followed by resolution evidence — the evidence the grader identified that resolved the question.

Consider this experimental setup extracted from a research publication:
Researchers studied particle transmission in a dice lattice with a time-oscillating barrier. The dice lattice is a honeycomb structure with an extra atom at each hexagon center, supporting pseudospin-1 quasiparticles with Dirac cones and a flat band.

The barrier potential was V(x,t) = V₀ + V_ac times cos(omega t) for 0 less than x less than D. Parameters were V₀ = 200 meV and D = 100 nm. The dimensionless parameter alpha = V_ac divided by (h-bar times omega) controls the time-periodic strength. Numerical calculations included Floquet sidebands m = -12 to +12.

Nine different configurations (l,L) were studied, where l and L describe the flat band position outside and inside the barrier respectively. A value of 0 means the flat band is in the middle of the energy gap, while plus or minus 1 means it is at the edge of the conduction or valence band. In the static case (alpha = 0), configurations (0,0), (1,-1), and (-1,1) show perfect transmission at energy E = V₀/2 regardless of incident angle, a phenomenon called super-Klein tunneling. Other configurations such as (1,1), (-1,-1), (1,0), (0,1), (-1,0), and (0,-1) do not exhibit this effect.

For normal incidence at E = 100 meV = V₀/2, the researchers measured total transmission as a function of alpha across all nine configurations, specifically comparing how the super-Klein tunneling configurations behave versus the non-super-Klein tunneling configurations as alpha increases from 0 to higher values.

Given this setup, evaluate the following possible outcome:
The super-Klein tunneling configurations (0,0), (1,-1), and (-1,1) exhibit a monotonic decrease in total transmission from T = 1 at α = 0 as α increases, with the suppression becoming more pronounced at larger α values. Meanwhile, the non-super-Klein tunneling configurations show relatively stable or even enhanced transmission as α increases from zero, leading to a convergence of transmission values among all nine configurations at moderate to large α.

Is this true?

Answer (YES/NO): NO